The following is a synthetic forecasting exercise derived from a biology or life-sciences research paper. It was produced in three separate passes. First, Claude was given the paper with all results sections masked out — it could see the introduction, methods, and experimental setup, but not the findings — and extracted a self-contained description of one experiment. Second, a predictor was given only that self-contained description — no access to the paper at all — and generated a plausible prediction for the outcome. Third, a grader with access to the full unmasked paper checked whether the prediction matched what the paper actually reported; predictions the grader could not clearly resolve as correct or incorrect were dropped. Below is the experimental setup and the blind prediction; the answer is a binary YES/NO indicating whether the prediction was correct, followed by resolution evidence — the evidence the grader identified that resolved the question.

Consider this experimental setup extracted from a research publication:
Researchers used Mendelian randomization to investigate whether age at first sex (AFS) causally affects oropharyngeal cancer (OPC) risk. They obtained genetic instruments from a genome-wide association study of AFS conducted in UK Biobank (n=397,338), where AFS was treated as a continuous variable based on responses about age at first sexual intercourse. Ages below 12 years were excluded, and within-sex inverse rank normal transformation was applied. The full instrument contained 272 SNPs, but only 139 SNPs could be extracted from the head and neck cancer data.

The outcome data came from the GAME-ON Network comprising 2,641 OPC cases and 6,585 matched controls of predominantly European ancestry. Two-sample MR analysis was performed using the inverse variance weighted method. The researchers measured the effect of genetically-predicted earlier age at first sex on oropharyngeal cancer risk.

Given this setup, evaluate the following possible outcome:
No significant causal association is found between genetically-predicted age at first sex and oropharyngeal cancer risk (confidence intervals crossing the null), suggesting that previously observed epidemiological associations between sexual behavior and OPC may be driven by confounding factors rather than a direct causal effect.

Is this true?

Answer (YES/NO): NO